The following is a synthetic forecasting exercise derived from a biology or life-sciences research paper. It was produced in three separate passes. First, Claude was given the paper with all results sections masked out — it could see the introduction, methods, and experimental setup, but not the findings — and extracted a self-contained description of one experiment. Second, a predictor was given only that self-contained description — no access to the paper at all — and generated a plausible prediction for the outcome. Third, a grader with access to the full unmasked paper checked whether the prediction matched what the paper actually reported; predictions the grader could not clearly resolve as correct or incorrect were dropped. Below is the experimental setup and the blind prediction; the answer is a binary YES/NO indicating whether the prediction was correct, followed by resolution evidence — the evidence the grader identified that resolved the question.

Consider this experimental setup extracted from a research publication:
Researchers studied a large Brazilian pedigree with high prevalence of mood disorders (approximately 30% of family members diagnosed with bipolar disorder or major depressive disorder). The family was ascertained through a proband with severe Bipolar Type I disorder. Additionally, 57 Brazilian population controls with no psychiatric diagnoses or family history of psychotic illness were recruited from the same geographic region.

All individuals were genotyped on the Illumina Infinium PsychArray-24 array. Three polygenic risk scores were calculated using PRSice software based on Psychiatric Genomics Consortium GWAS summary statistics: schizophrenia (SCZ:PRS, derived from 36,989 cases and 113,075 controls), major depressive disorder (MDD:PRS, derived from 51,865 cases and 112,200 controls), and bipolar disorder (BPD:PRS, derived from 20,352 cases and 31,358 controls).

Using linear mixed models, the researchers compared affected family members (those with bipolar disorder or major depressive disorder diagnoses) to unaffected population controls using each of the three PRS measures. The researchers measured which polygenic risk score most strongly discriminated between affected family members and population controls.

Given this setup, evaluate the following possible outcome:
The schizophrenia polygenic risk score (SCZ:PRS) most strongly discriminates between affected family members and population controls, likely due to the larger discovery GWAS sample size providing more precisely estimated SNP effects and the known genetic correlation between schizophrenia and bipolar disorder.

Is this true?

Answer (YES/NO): NO